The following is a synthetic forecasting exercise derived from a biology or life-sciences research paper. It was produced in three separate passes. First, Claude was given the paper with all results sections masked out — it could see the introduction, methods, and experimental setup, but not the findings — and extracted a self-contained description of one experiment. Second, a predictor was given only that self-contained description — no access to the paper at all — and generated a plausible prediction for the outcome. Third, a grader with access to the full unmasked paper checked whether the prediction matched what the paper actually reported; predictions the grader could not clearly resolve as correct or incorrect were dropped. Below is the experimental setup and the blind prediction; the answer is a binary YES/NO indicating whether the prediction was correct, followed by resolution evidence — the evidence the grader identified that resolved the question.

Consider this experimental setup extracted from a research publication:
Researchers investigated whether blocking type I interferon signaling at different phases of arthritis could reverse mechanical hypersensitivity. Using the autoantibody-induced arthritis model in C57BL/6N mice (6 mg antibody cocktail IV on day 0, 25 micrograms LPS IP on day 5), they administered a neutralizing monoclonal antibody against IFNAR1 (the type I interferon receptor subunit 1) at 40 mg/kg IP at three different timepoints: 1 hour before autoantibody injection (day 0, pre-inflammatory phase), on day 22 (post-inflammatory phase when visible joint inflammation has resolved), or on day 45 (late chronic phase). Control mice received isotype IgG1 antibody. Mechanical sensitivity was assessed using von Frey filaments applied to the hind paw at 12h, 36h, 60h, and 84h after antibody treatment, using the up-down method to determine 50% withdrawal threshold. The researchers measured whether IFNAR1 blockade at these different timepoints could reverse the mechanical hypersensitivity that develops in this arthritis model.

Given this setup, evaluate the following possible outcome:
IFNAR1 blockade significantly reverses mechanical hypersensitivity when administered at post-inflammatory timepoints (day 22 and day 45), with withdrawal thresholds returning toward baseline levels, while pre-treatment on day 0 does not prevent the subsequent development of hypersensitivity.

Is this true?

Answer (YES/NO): NO